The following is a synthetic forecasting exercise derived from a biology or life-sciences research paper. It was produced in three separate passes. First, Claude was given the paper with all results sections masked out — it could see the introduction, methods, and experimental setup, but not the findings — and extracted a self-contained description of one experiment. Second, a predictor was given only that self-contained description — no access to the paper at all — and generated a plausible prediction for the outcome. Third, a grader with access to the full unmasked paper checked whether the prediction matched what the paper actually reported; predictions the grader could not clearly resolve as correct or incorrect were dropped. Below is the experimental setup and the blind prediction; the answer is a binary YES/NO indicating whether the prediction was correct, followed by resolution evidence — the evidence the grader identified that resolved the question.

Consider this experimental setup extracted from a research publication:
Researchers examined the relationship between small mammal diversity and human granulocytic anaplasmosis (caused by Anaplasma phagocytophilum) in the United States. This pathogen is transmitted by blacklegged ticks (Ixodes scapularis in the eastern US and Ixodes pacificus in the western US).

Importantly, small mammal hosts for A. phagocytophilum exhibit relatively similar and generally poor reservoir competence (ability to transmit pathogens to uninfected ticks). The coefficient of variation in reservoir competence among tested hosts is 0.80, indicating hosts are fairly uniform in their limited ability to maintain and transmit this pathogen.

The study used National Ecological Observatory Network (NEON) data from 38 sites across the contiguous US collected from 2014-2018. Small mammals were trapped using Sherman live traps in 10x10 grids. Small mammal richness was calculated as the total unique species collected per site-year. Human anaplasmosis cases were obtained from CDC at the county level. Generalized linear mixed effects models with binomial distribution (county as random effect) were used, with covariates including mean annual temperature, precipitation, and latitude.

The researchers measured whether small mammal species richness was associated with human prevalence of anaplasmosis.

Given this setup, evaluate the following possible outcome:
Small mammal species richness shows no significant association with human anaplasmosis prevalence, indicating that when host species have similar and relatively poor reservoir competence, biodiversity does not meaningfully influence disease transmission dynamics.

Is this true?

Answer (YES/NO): NO